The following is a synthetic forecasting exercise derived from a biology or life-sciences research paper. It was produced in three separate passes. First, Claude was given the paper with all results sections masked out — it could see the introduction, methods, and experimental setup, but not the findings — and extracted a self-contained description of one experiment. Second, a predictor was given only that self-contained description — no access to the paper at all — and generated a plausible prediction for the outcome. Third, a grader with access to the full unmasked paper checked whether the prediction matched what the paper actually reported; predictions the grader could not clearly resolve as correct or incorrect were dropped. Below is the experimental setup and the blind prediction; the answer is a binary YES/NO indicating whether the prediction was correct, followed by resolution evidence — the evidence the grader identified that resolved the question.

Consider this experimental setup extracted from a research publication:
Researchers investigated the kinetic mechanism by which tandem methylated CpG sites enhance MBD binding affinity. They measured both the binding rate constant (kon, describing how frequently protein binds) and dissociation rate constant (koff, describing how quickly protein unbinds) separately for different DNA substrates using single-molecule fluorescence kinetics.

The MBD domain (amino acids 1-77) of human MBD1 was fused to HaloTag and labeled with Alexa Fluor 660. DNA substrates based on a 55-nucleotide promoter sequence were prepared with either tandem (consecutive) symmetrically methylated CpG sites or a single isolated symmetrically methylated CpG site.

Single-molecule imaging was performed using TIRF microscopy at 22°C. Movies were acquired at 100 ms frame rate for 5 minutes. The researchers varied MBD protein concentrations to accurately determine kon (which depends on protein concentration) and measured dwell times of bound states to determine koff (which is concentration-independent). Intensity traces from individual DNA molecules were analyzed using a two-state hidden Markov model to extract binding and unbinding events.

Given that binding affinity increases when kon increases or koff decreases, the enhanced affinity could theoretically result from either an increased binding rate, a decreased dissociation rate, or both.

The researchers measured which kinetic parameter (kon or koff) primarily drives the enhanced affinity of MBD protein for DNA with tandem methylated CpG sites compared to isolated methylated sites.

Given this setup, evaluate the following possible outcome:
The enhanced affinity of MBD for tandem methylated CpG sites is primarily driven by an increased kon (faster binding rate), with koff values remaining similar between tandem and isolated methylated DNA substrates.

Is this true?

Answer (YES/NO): NO